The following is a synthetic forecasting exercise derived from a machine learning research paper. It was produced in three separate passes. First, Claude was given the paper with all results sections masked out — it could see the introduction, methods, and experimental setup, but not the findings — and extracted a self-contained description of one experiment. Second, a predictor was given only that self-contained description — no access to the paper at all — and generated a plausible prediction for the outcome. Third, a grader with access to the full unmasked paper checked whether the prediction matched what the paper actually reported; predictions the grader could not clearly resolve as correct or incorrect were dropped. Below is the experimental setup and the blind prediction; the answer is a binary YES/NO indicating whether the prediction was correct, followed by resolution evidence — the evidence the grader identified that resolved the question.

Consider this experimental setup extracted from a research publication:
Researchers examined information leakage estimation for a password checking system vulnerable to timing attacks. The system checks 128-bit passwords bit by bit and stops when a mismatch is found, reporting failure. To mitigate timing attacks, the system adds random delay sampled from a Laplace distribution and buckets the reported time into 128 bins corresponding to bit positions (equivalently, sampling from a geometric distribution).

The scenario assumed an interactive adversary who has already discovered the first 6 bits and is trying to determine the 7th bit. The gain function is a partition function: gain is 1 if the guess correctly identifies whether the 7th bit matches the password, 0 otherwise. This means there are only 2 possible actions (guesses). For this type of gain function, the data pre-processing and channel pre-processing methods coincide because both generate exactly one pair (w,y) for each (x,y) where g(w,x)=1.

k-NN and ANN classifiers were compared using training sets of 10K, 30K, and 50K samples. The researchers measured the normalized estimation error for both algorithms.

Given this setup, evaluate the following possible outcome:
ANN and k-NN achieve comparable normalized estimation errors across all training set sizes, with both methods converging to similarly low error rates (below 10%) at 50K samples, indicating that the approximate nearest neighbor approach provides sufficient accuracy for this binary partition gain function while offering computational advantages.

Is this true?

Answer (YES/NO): NO